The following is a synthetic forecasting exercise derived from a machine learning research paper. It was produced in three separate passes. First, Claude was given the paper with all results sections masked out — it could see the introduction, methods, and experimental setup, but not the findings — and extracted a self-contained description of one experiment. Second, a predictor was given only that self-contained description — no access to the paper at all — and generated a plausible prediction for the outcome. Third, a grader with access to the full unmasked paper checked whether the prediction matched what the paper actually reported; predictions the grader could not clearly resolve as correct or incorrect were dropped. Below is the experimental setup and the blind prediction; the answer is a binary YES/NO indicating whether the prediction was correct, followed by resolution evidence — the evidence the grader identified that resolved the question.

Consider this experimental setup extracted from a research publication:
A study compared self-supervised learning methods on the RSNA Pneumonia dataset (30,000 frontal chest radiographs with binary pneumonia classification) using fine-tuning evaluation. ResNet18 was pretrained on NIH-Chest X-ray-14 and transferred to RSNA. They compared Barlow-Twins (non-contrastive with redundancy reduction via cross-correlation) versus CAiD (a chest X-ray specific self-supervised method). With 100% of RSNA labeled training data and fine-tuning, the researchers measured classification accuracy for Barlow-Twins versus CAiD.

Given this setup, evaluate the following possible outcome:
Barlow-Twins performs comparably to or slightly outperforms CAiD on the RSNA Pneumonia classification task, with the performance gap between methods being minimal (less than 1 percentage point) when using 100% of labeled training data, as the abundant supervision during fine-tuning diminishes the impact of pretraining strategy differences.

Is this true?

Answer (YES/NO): NO